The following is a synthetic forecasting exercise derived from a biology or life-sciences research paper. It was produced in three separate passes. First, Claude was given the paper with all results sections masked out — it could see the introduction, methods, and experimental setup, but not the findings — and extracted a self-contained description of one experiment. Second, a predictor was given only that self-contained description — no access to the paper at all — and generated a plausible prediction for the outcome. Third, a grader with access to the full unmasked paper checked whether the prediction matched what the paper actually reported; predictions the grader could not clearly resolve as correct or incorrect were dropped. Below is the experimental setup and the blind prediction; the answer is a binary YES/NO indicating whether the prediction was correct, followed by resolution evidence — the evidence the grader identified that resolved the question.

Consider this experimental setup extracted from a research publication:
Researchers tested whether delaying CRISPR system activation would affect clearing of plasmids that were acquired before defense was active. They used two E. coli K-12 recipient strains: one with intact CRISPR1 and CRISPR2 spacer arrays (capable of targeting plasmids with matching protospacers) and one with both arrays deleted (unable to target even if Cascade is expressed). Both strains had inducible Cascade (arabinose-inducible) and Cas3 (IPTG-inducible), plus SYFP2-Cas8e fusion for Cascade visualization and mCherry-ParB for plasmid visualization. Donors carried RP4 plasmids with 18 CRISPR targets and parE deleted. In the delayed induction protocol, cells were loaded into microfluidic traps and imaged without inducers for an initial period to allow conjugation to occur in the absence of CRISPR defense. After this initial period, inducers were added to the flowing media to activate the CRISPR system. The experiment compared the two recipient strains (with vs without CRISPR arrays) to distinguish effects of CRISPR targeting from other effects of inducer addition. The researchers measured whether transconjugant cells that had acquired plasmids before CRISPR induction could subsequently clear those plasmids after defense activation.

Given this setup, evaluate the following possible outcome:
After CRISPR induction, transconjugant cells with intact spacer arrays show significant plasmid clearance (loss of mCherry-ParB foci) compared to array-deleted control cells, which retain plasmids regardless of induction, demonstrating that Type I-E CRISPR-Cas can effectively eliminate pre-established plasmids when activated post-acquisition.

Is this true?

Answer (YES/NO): YES